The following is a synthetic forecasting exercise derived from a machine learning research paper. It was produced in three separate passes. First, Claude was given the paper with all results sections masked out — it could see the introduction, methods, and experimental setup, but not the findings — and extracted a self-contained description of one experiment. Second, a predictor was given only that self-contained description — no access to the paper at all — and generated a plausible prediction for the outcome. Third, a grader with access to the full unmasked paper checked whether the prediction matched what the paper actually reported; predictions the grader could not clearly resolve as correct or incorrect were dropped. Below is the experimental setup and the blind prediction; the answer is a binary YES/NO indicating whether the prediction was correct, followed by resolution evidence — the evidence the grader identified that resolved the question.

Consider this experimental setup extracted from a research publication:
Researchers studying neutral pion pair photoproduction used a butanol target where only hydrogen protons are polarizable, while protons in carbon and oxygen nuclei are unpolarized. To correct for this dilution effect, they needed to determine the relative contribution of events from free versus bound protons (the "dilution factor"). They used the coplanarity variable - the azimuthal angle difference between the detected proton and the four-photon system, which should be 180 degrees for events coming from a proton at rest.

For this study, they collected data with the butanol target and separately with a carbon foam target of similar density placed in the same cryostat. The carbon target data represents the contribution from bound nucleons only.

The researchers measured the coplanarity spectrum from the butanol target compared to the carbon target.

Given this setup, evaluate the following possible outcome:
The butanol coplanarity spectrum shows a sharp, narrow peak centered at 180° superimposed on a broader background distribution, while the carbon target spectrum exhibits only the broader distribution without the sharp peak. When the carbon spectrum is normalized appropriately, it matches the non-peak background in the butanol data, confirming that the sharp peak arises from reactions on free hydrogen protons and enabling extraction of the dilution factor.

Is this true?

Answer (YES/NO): YES